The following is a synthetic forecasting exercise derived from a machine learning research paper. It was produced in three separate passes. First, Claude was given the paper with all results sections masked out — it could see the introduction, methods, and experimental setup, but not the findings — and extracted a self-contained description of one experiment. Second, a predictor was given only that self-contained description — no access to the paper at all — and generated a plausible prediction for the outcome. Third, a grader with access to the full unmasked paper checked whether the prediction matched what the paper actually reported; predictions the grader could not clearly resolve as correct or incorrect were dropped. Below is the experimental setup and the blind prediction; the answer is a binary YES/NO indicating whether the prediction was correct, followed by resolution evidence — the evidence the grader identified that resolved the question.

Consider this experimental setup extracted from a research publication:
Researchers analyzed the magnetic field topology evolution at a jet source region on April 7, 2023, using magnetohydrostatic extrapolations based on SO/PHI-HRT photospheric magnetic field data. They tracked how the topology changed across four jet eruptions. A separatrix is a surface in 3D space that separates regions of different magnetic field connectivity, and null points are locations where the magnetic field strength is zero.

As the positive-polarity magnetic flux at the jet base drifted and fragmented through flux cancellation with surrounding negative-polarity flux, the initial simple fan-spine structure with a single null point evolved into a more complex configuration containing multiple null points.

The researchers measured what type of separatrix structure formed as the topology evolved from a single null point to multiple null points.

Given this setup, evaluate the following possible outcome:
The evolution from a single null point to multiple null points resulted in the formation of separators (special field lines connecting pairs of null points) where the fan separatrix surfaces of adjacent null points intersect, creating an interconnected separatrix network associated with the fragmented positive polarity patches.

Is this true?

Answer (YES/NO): NO